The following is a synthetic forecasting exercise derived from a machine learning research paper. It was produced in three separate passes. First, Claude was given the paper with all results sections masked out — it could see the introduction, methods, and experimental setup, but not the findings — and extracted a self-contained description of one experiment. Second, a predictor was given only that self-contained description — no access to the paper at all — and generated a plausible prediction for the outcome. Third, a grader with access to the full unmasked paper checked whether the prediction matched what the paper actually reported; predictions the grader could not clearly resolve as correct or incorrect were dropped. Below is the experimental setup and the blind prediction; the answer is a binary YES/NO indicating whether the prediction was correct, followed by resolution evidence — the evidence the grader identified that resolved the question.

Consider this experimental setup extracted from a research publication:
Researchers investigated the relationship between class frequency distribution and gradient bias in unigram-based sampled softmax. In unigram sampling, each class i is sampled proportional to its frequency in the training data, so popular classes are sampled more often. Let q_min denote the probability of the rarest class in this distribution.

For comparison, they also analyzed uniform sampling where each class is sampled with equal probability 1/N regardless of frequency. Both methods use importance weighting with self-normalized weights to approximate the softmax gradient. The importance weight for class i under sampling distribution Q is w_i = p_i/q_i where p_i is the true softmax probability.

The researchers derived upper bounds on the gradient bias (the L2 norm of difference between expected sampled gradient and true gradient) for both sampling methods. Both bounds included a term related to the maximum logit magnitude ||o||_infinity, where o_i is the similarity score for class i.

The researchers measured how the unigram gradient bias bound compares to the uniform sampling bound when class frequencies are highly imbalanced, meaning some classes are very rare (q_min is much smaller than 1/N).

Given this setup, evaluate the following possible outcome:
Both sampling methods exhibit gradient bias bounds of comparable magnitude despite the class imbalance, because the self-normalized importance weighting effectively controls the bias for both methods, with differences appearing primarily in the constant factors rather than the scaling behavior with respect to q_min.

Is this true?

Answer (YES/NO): NO